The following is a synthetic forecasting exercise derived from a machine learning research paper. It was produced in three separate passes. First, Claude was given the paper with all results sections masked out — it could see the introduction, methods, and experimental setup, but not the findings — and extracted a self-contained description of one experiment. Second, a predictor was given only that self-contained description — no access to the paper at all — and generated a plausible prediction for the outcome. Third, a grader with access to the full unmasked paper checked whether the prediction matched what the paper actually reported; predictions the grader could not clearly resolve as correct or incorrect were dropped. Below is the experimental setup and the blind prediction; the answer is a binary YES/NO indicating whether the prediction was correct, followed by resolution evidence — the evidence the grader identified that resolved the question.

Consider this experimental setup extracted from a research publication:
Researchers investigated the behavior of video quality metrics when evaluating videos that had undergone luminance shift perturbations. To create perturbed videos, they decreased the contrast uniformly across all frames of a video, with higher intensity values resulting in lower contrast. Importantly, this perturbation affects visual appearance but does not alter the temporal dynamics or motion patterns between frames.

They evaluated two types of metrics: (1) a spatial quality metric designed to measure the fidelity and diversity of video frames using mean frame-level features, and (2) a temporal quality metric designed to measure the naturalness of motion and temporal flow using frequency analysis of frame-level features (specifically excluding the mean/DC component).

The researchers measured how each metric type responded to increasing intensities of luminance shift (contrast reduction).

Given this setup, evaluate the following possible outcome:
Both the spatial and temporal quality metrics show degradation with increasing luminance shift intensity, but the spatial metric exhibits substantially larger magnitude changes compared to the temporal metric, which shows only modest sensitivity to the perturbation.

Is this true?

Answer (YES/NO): NO